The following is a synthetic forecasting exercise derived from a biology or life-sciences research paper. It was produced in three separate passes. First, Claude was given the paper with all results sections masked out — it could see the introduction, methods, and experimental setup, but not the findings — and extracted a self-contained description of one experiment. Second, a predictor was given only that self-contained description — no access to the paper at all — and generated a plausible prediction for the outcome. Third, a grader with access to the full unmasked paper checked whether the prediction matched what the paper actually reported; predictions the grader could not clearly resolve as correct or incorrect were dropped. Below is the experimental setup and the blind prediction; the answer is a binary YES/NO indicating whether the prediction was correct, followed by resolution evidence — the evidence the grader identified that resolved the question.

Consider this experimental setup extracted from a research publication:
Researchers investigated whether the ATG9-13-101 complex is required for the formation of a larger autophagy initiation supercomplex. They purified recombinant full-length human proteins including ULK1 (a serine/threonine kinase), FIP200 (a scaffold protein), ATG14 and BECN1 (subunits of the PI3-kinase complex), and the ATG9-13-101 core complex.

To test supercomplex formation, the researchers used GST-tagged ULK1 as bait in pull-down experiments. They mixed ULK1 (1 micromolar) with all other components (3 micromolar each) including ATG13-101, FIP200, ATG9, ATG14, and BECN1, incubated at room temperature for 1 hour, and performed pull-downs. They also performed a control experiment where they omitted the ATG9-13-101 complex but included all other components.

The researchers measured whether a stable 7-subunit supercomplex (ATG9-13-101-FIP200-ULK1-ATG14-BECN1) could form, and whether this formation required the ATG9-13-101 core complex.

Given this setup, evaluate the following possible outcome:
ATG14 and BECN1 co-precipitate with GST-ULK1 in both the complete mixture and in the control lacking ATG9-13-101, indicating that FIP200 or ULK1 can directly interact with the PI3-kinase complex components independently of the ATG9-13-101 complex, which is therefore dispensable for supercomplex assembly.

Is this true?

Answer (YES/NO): NO